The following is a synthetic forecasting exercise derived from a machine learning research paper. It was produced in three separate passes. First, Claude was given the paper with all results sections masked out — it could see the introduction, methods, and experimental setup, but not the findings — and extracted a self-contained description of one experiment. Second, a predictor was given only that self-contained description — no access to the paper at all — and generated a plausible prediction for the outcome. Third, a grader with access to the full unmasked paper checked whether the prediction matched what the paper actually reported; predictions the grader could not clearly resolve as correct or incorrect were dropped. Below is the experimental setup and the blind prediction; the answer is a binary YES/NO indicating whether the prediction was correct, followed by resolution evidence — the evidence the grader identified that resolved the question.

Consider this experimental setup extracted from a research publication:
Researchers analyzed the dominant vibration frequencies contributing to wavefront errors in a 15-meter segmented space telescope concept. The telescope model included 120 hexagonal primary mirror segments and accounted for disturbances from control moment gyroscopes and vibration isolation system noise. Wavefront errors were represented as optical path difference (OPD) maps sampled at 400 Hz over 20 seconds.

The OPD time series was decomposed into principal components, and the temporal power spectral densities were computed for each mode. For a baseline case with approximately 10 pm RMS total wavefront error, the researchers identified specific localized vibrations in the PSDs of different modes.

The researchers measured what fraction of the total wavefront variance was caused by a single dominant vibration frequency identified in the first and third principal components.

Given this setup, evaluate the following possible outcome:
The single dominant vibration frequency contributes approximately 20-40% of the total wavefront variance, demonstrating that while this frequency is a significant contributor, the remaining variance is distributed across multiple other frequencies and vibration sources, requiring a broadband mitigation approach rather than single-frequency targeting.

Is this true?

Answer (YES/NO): YES